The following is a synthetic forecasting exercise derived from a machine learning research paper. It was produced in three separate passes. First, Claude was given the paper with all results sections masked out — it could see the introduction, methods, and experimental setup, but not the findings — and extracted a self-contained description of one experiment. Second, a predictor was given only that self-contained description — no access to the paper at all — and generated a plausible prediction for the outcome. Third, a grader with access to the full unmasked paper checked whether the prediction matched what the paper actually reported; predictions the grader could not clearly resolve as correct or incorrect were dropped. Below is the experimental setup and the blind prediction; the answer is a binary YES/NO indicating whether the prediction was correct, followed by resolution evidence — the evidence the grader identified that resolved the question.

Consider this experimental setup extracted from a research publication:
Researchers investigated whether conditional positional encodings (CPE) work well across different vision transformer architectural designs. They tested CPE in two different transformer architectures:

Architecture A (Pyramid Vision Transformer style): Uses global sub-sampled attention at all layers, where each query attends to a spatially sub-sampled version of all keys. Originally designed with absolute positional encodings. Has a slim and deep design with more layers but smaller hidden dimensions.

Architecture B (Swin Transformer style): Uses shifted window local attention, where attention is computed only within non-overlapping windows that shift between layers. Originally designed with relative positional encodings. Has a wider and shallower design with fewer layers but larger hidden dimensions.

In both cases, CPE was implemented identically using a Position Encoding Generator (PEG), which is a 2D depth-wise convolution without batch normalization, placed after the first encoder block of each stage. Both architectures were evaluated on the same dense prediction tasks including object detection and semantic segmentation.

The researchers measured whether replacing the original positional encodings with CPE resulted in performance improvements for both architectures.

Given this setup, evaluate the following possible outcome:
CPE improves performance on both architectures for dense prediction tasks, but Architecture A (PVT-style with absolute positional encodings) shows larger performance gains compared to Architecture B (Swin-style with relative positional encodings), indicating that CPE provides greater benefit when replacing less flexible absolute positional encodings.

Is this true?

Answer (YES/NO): NO